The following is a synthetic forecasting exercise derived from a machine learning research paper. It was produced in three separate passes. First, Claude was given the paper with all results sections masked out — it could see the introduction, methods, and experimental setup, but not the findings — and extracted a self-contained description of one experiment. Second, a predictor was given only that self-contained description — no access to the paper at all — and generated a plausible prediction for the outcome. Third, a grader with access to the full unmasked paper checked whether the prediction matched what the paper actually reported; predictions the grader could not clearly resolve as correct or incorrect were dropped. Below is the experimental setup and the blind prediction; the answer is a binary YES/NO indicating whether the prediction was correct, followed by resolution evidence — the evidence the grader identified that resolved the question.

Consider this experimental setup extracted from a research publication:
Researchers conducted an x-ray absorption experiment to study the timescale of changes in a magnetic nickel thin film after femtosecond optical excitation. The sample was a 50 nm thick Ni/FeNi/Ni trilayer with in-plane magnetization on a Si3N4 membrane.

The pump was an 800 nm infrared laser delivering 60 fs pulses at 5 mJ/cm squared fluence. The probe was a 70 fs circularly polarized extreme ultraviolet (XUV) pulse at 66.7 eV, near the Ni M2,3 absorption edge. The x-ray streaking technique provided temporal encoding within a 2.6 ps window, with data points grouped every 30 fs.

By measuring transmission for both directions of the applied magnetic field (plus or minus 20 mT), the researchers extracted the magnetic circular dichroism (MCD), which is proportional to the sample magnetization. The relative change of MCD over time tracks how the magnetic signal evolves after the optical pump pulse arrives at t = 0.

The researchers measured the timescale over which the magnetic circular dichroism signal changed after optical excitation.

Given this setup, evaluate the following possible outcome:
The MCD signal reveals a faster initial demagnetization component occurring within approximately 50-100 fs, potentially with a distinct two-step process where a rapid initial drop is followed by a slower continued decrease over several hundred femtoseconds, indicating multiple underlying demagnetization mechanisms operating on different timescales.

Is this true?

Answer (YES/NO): NO